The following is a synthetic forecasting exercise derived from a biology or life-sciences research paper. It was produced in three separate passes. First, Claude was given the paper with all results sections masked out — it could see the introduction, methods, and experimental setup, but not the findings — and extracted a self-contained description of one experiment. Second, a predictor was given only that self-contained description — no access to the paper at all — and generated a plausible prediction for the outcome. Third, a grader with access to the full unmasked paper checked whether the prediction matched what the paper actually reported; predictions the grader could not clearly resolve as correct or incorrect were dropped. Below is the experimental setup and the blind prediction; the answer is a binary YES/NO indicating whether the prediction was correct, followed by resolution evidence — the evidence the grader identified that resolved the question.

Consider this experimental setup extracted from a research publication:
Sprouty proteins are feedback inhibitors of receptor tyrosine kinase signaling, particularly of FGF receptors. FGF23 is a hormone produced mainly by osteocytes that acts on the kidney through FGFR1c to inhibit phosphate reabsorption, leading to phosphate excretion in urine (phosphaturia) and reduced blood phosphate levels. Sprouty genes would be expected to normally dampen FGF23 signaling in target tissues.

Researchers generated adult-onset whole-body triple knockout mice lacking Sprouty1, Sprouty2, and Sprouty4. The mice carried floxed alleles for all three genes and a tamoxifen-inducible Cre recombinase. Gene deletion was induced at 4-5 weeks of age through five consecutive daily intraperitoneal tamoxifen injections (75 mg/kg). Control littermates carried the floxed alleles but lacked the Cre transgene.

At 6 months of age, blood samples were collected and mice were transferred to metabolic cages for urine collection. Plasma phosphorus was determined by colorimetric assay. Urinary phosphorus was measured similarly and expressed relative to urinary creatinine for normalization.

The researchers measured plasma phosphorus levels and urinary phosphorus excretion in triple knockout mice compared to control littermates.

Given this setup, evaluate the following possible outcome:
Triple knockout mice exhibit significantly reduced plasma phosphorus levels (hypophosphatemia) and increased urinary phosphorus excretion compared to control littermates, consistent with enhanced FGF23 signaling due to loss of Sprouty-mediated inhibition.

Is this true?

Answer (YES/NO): YES